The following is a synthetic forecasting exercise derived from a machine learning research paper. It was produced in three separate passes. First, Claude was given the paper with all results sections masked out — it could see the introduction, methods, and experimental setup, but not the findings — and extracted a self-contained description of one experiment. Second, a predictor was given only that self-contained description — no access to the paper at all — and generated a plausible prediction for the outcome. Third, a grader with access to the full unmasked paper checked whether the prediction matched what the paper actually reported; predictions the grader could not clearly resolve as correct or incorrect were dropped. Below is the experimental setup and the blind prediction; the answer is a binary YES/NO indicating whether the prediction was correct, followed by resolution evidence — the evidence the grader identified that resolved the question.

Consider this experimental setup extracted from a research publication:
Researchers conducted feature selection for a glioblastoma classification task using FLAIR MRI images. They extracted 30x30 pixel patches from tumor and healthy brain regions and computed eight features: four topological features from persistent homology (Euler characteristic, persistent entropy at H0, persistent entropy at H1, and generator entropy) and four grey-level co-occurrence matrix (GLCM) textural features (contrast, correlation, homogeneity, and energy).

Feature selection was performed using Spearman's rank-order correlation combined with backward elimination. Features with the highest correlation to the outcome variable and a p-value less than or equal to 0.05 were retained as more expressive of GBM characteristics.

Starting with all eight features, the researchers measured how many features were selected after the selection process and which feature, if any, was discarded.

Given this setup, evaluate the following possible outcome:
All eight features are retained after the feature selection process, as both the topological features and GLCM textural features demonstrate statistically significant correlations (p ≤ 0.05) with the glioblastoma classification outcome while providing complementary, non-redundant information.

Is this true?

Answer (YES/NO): NO